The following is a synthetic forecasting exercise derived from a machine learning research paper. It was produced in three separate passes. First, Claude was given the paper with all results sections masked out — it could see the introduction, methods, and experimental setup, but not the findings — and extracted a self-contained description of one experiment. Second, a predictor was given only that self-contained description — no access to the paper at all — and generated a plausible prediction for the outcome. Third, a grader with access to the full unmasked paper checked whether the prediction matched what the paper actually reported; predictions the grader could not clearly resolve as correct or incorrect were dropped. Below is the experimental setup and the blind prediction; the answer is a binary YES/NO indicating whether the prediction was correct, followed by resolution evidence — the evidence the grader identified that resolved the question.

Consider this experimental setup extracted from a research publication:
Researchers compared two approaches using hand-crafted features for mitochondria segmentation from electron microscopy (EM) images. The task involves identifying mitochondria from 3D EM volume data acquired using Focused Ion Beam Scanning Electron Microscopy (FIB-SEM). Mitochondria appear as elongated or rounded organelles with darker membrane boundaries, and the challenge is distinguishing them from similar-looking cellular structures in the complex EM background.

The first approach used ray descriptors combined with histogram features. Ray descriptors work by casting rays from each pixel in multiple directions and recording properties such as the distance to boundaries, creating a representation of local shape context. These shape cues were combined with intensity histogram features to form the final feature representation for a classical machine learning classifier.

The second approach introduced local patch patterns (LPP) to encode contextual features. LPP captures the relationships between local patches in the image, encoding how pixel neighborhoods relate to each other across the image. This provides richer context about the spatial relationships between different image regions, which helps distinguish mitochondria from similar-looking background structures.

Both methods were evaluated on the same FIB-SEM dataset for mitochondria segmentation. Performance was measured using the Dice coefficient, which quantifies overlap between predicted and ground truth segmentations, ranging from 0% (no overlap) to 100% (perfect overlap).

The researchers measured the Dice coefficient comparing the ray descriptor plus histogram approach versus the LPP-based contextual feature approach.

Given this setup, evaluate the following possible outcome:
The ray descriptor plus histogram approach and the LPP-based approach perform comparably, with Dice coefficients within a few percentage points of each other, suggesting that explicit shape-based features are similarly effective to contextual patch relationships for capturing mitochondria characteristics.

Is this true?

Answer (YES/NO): NO